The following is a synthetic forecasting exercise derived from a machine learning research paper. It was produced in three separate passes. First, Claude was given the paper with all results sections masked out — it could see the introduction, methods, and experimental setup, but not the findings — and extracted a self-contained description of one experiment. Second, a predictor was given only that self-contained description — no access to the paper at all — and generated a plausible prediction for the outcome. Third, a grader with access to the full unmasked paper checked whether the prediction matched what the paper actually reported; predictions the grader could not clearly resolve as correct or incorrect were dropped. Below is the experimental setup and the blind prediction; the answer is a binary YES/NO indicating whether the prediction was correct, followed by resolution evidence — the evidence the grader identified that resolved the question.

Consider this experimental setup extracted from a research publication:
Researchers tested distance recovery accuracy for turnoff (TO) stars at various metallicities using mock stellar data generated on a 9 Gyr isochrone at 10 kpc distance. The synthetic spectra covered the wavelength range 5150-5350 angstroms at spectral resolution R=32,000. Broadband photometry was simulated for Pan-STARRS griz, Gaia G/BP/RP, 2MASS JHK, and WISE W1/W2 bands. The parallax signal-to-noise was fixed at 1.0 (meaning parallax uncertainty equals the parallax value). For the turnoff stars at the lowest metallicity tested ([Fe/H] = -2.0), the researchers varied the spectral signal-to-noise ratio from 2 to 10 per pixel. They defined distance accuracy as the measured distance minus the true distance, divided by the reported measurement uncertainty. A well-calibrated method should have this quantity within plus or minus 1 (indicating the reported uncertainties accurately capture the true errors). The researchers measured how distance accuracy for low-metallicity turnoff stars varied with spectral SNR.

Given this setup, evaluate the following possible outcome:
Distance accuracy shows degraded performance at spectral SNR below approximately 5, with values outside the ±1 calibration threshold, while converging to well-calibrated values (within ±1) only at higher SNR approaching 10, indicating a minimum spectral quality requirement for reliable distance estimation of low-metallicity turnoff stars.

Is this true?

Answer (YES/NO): NO